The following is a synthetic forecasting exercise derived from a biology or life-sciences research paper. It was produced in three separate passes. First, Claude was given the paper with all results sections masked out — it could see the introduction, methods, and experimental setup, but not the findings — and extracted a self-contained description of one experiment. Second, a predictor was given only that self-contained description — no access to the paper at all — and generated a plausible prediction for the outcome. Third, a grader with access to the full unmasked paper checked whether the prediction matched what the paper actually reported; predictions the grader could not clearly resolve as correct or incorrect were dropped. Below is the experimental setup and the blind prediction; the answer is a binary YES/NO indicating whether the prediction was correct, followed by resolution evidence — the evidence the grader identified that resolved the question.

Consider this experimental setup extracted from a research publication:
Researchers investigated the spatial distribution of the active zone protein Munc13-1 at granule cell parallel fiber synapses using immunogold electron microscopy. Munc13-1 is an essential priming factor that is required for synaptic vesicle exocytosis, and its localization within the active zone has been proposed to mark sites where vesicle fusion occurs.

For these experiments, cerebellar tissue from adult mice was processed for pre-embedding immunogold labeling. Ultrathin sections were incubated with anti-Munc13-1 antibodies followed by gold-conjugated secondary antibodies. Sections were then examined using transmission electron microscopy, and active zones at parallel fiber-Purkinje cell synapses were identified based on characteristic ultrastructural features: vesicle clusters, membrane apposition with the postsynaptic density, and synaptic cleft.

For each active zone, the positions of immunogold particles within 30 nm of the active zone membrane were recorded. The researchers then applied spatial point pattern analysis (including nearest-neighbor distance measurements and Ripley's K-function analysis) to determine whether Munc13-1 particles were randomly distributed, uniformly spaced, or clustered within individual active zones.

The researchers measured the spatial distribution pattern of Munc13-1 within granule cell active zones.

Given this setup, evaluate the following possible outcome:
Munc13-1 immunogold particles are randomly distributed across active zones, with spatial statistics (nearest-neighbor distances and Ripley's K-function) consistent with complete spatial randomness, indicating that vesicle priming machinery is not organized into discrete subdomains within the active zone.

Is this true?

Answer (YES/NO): NO